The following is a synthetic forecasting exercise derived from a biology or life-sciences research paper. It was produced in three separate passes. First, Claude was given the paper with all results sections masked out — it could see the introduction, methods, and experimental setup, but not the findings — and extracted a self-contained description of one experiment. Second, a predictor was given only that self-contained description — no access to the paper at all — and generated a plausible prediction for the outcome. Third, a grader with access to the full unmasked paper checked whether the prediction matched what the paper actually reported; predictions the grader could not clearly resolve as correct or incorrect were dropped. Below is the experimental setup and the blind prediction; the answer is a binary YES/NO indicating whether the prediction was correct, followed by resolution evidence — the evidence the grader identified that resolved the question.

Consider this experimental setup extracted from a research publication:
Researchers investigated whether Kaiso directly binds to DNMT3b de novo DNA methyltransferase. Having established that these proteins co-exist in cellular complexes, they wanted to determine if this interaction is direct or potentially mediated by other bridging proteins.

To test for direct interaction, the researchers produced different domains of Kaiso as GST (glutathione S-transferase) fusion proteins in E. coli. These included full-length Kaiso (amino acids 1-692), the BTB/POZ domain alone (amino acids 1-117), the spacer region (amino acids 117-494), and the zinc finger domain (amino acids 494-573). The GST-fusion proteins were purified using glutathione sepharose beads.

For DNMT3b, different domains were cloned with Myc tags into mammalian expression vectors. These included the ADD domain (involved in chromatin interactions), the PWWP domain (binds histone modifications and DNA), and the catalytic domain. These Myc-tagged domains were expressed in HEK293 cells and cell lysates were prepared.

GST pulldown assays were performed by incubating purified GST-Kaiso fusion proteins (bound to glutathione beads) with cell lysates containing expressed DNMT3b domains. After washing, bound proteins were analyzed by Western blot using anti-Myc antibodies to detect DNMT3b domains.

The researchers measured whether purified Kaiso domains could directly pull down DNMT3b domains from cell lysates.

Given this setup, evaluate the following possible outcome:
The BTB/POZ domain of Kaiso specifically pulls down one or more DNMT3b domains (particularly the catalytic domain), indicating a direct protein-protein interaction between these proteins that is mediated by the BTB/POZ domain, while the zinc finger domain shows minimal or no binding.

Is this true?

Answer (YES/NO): NO